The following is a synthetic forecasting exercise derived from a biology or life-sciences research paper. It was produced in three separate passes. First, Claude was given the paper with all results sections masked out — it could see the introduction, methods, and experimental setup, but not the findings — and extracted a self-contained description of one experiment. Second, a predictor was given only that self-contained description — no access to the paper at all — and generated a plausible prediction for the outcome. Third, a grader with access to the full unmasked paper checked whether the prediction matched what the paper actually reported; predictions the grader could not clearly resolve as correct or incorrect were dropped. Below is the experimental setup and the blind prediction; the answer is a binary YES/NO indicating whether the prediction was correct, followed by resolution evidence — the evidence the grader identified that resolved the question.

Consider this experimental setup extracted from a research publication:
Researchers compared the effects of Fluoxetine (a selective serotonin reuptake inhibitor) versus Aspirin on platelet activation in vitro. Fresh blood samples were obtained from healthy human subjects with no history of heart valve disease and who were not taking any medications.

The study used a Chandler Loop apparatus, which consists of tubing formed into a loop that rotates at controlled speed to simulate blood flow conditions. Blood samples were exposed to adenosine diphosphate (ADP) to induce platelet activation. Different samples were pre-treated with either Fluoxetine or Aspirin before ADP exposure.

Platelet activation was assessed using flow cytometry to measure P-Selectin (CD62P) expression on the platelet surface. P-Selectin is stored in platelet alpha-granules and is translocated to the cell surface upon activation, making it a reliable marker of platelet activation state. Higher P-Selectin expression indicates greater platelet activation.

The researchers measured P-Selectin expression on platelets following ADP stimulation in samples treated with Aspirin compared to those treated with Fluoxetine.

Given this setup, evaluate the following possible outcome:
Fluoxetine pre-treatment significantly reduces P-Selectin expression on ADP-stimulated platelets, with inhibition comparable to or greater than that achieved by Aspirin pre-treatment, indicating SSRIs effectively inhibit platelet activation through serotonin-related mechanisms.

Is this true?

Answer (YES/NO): NO